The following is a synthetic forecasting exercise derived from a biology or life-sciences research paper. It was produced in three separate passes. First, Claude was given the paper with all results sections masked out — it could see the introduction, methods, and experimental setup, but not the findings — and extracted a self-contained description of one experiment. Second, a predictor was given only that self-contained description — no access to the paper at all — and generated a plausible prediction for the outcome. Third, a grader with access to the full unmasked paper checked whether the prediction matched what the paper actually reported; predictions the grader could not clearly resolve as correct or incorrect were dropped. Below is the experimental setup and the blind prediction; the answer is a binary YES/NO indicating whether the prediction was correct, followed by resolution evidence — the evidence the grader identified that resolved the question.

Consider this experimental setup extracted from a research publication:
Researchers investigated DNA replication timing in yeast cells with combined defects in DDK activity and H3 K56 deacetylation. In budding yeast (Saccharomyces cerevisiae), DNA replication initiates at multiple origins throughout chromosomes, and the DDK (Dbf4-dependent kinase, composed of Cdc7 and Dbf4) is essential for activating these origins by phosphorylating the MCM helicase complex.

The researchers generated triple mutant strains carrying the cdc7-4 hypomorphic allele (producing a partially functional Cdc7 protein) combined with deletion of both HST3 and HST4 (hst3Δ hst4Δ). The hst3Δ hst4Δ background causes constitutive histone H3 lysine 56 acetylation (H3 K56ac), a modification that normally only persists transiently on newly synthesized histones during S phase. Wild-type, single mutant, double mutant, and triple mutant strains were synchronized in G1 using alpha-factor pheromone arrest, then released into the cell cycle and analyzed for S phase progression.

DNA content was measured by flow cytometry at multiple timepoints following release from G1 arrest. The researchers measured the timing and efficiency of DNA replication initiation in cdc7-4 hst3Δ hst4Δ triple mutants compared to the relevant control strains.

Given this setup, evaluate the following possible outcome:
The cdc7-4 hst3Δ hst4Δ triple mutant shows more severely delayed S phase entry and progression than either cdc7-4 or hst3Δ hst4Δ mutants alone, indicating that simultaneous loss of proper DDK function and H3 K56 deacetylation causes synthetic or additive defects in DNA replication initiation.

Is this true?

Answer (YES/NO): YES